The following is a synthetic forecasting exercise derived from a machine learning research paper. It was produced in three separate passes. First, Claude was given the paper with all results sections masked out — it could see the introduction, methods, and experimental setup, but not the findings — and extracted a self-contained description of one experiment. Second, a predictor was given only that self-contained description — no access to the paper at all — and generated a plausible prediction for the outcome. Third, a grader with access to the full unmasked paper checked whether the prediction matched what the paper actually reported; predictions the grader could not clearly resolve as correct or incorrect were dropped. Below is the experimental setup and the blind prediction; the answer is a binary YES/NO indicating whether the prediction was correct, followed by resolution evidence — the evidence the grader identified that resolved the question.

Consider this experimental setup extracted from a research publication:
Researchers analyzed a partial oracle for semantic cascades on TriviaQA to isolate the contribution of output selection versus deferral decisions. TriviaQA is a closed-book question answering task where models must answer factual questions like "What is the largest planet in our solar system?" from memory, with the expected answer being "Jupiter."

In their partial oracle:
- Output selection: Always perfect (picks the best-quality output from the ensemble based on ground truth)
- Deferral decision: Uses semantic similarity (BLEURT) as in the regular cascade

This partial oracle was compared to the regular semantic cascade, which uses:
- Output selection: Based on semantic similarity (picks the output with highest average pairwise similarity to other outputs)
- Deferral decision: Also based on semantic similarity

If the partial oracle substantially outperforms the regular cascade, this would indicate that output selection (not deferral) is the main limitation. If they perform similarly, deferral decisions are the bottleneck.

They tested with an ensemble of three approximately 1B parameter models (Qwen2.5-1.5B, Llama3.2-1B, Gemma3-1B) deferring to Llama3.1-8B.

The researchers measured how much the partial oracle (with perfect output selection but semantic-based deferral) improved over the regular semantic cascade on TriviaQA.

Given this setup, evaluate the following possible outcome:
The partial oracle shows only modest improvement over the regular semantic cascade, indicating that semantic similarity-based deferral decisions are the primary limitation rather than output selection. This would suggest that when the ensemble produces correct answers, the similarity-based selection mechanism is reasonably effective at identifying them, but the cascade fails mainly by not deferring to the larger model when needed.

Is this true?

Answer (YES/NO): NO